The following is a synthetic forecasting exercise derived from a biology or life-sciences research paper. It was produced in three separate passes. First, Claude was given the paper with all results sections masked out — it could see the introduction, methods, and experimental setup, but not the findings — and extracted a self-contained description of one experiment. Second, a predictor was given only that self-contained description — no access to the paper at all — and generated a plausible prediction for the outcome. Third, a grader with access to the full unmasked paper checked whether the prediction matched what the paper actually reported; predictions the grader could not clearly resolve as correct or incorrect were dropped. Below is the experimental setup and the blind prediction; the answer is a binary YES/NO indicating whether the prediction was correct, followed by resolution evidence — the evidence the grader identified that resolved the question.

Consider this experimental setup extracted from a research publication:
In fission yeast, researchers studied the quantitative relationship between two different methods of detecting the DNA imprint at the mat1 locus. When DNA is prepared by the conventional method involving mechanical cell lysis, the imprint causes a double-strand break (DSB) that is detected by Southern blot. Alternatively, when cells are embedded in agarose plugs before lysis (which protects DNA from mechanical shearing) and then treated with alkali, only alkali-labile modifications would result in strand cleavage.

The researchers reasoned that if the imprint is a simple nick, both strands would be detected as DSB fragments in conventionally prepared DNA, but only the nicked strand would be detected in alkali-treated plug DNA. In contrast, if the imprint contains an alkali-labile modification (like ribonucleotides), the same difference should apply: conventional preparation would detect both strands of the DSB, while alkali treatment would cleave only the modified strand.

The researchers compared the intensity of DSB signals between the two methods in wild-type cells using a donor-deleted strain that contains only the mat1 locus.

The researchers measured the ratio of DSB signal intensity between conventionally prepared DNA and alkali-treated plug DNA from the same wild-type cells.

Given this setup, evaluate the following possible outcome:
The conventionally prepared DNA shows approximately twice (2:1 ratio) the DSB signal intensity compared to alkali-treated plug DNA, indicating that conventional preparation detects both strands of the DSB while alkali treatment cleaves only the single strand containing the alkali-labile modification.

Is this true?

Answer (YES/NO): YES